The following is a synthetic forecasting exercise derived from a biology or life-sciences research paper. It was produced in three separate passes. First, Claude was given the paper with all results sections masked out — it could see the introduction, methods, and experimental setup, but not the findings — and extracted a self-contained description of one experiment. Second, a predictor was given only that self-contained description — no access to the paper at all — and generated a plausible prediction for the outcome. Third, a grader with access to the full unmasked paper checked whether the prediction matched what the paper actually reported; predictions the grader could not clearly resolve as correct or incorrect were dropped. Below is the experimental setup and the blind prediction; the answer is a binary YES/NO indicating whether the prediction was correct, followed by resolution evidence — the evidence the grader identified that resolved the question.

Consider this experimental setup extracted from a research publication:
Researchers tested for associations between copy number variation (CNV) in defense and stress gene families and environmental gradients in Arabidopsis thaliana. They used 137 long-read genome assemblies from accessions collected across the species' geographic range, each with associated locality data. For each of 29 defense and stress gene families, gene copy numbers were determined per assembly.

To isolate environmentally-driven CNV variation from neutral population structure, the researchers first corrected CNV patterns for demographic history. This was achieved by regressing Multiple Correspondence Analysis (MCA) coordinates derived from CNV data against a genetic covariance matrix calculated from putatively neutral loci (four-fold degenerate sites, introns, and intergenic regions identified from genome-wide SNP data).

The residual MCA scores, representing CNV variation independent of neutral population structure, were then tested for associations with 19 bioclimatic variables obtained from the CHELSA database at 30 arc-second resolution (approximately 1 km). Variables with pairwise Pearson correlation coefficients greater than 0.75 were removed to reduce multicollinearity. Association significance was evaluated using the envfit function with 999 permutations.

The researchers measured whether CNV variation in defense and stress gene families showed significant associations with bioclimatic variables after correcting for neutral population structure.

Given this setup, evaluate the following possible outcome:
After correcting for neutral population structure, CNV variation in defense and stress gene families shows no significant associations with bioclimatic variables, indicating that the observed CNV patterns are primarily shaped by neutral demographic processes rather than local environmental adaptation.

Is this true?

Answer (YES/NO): NO